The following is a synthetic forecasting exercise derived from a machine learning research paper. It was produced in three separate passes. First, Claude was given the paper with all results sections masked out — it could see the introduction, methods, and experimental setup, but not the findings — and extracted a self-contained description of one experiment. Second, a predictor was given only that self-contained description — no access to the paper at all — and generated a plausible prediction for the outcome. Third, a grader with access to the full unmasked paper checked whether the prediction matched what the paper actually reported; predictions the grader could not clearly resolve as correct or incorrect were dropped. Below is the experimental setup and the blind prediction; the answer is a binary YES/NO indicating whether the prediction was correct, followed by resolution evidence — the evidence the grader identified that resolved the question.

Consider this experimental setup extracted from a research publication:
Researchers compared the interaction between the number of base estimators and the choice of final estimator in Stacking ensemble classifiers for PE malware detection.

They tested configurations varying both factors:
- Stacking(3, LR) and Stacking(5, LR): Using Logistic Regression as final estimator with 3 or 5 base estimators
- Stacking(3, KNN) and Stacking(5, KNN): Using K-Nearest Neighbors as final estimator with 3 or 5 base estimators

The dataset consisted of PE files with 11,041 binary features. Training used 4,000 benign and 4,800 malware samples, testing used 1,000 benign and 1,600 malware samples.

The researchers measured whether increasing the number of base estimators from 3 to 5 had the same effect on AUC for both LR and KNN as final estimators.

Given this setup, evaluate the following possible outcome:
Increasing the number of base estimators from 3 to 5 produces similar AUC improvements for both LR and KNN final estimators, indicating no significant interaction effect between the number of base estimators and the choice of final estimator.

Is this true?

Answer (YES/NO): NO